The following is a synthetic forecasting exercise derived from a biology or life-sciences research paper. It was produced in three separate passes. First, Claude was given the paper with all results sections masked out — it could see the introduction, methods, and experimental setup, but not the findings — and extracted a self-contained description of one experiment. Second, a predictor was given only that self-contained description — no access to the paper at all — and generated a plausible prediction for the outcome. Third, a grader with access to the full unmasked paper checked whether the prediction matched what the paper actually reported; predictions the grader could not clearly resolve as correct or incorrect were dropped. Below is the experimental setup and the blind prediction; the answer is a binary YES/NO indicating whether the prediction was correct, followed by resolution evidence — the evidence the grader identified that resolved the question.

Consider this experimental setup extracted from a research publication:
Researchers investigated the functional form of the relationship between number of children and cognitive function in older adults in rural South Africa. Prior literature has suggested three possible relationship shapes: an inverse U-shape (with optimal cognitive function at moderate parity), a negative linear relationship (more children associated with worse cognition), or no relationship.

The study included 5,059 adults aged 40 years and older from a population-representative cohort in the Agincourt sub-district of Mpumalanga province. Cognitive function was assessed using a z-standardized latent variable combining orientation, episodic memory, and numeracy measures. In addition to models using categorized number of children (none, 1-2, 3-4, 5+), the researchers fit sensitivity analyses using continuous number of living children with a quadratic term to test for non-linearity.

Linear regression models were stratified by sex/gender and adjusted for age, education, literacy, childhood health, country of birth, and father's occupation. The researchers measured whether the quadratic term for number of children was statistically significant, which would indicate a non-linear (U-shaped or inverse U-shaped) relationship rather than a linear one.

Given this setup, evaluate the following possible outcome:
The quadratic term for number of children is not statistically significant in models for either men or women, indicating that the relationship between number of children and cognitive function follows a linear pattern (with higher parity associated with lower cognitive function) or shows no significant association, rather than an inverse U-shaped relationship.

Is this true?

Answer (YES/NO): NO